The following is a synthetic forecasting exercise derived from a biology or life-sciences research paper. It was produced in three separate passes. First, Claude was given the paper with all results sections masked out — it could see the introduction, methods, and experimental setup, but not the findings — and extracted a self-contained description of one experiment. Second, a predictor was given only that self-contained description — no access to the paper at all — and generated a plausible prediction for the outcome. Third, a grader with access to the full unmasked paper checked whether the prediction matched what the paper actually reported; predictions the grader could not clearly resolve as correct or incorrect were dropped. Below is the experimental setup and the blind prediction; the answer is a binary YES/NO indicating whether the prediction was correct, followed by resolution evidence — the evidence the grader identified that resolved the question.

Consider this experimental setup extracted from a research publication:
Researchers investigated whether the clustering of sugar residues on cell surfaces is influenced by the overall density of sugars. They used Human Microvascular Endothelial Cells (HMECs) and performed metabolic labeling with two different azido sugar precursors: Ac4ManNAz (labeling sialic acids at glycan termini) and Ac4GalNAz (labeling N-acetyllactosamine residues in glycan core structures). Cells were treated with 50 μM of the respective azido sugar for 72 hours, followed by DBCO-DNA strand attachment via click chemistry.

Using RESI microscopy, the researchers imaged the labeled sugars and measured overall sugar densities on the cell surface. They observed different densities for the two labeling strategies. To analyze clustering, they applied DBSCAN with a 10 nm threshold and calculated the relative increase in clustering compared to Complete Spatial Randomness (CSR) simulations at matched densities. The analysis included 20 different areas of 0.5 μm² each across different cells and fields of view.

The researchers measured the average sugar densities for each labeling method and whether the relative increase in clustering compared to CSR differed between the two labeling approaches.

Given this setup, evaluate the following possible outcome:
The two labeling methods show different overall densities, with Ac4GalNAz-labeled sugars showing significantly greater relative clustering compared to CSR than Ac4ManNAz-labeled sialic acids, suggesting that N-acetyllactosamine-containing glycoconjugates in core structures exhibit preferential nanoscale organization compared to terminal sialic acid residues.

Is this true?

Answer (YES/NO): NO